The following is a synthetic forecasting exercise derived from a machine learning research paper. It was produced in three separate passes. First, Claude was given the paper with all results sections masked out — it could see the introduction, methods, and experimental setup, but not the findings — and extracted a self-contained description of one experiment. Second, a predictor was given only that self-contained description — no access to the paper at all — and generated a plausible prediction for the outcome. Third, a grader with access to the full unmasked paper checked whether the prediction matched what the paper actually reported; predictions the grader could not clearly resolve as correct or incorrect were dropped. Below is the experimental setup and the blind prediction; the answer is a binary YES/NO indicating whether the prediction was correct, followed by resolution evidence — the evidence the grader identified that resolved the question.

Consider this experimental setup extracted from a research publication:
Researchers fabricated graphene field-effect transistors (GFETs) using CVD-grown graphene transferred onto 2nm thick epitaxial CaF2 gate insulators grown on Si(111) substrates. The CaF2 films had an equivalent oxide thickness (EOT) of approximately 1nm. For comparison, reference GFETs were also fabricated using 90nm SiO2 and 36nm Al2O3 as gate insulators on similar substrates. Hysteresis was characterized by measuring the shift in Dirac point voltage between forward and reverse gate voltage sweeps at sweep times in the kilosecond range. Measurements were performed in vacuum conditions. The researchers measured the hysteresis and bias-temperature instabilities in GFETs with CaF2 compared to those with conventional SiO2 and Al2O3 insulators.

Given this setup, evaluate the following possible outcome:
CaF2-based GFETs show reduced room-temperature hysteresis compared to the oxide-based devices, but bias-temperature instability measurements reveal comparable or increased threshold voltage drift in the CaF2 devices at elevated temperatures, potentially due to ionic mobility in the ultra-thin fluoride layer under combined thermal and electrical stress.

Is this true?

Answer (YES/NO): NO